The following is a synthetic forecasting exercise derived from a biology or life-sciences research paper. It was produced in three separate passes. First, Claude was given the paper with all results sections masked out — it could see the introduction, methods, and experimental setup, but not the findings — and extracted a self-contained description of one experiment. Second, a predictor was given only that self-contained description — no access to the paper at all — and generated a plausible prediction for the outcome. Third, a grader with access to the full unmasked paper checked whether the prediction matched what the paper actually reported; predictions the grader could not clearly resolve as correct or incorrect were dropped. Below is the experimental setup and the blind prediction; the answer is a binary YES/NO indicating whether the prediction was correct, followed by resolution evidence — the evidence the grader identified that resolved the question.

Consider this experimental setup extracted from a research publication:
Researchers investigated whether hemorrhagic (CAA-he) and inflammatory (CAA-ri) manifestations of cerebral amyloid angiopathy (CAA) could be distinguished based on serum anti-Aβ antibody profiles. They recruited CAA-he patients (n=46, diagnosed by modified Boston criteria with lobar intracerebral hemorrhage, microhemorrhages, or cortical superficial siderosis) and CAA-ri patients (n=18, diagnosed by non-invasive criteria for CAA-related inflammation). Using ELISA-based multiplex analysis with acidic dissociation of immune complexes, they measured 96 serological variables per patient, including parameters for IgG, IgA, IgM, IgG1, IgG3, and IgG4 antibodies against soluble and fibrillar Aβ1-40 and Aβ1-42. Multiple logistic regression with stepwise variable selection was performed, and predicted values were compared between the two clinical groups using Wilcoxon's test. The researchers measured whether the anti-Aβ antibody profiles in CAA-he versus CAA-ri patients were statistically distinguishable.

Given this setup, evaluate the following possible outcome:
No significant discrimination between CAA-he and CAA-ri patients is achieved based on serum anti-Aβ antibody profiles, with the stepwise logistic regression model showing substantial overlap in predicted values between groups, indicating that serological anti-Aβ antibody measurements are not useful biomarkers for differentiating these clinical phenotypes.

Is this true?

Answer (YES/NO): NO